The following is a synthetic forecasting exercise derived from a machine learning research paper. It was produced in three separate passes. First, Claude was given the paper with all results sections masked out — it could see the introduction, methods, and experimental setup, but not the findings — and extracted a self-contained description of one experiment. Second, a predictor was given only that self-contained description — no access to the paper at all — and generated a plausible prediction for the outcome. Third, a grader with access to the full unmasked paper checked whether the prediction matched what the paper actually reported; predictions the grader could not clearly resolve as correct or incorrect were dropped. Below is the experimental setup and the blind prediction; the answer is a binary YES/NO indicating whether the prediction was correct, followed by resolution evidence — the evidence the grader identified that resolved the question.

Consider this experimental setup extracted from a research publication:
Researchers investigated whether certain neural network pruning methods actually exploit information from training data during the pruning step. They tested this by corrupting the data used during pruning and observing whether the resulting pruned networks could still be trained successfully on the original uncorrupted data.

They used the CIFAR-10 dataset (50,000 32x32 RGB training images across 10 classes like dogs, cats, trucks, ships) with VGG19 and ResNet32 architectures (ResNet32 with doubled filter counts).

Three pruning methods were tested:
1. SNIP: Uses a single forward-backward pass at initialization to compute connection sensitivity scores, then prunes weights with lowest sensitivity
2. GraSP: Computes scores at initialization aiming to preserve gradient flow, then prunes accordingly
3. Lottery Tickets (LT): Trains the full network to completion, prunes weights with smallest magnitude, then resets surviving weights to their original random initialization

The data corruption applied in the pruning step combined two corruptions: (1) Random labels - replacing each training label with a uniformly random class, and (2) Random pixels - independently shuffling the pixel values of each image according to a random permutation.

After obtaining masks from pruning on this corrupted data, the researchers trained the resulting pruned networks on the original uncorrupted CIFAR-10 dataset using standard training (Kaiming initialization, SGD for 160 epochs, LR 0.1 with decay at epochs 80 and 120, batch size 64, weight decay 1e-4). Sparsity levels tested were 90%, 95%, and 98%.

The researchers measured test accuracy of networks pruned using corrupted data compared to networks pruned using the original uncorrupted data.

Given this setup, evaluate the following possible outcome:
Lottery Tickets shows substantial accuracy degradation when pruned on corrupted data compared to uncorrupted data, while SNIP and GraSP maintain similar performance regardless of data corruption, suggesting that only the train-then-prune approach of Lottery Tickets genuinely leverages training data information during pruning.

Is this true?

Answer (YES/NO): NO